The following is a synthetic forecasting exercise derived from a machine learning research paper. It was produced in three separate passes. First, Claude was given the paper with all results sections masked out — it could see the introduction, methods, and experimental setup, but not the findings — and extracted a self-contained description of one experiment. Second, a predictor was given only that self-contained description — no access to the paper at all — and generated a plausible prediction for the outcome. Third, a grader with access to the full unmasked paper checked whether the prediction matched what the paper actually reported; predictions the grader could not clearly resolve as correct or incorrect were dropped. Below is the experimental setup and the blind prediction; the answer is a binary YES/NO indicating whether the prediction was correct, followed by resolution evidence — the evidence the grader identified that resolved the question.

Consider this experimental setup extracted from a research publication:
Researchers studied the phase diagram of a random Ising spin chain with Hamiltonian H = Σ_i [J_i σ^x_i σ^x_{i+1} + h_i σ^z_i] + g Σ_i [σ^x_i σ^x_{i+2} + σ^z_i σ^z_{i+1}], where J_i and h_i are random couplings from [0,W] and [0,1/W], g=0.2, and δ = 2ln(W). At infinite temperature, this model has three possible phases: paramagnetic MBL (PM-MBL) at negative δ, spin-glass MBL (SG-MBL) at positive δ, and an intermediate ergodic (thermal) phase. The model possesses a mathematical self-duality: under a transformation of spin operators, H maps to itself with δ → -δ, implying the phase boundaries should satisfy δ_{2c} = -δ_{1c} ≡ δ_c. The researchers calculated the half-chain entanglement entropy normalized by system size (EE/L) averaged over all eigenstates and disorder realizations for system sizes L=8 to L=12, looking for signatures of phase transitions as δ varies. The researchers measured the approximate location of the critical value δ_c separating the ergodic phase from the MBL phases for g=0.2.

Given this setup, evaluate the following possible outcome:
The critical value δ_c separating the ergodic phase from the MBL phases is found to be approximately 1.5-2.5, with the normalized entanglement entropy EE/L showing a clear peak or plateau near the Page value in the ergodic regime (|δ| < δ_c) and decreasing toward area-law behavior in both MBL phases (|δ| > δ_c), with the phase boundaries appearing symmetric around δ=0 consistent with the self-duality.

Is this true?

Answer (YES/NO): YES